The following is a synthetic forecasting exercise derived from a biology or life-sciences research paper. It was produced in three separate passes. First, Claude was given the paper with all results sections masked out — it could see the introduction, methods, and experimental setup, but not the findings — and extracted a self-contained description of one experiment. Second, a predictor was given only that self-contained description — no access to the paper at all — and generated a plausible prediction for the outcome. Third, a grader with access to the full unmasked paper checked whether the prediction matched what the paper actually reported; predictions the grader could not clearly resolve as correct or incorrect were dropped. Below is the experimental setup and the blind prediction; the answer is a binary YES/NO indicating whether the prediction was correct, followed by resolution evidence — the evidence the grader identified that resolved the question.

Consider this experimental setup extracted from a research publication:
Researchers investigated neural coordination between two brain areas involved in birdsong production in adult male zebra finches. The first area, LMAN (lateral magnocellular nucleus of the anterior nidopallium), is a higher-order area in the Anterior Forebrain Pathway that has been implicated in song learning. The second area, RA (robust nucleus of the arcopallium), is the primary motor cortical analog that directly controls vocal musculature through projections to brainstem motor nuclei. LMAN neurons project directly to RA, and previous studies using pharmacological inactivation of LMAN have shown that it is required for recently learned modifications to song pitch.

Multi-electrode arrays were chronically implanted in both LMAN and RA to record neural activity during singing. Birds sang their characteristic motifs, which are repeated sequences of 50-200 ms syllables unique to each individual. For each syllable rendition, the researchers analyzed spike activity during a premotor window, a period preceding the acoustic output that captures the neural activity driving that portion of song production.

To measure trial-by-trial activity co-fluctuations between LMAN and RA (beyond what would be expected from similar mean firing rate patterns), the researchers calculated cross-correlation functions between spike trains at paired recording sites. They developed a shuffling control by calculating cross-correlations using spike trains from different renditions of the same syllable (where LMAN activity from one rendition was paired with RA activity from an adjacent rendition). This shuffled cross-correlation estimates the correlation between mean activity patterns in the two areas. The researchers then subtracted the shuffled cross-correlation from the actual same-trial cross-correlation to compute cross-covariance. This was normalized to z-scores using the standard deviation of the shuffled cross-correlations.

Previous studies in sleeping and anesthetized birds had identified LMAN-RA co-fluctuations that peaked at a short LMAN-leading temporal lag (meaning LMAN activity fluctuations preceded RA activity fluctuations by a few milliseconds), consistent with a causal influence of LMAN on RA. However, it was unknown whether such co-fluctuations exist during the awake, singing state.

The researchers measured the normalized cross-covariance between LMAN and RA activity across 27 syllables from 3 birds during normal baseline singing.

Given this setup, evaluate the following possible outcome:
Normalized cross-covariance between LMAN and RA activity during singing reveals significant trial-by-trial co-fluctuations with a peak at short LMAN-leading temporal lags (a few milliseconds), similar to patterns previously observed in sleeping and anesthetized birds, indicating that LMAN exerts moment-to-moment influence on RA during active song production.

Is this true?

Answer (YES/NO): YES